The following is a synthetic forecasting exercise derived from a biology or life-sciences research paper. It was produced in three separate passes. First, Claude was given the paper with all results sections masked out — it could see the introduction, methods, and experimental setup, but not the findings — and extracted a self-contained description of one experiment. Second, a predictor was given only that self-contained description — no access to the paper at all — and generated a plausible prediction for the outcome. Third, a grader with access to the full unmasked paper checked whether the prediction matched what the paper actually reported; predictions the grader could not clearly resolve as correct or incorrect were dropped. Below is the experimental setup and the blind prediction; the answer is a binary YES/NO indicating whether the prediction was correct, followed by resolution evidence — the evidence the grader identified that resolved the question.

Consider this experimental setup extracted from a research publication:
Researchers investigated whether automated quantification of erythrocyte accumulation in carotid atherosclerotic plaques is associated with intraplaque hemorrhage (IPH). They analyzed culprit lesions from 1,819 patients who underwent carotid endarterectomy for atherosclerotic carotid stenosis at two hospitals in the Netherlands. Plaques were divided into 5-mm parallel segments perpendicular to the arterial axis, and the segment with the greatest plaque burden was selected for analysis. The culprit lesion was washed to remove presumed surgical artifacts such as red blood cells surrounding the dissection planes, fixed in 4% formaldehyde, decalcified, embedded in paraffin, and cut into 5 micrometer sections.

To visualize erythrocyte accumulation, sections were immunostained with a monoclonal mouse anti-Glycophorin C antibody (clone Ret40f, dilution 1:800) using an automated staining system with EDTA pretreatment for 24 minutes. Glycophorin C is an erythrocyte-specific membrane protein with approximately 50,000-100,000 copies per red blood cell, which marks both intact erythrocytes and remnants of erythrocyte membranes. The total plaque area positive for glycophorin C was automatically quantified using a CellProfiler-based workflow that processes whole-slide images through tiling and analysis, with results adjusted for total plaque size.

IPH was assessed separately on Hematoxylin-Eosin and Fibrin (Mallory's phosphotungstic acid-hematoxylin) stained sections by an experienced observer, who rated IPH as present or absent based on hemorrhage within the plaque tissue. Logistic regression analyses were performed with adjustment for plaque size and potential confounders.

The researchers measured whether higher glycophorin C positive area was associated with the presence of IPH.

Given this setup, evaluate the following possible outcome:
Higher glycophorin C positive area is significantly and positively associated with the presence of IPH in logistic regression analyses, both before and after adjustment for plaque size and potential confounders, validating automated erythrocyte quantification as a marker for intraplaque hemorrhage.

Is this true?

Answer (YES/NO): YES